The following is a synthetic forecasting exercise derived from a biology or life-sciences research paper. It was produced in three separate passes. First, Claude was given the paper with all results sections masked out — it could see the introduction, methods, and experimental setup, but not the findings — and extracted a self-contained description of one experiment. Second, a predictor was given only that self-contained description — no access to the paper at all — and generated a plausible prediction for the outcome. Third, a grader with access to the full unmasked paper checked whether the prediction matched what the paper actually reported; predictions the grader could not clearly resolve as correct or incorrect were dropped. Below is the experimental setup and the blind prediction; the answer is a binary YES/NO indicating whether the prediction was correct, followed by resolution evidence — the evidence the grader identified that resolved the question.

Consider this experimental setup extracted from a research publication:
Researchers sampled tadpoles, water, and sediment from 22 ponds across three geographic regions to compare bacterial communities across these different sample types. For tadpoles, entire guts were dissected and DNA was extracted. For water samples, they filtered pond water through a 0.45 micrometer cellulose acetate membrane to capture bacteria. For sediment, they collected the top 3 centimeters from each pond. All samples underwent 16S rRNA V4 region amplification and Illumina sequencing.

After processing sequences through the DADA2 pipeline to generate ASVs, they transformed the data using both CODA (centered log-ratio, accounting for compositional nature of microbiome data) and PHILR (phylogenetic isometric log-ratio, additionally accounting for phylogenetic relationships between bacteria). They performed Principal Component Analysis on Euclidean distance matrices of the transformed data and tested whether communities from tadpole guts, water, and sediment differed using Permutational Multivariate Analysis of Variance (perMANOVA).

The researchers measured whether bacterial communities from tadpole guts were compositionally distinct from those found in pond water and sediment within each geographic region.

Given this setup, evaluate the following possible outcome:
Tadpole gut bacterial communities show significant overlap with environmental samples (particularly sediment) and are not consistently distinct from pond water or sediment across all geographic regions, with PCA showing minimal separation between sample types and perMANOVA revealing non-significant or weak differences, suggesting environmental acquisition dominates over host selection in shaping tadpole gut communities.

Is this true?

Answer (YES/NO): NO